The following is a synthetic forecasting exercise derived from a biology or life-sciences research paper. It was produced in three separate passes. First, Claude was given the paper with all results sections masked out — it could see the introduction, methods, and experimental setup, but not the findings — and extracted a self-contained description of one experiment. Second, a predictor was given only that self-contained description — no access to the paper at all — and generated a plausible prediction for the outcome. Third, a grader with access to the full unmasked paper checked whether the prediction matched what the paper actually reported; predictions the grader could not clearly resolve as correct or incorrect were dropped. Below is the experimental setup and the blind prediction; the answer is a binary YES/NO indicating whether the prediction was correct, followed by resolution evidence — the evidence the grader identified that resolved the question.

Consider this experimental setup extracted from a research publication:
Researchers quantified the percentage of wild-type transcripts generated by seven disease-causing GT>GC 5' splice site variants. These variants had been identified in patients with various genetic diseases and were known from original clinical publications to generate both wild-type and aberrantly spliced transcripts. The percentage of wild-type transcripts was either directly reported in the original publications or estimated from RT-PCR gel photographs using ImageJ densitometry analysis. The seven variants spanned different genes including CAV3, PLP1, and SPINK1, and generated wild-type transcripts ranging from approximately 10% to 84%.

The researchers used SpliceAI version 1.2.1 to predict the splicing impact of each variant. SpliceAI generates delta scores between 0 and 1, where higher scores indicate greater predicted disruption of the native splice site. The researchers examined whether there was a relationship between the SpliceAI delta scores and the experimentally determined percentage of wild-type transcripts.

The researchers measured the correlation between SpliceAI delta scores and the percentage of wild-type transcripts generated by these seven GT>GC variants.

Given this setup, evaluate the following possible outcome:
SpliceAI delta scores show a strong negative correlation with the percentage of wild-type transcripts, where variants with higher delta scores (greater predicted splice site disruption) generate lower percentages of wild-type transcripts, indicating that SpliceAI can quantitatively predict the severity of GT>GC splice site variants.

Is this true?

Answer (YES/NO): NO